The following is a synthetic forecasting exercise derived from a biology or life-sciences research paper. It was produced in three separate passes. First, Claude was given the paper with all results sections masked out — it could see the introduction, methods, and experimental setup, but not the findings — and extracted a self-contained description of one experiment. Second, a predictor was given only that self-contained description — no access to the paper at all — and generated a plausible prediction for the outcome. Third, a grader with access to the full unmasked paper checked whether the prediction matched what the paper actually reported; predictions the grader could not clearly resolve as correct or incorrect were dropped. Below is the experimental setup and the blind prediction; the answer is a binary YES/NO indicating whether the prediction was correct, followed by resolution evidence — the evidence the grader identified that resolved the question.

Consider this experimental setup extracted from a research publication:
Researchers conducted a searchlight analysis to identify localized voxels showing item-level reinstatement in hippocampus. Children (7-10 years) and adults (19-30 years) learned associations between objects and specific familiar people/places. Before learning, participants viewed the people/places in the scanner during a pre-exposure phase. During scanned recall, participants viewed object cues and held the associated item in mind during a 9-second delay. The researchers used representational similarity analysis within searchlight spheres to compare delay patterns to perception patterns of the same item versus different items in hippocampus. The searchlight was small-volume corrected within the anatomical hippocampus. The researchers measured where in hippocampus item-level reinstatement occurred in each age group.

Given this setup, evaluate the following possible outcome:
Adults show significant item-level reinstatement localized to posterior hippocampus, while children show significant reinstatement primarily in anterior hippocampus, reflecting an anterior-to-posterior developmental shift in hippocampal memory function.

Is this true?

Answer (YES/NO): NO